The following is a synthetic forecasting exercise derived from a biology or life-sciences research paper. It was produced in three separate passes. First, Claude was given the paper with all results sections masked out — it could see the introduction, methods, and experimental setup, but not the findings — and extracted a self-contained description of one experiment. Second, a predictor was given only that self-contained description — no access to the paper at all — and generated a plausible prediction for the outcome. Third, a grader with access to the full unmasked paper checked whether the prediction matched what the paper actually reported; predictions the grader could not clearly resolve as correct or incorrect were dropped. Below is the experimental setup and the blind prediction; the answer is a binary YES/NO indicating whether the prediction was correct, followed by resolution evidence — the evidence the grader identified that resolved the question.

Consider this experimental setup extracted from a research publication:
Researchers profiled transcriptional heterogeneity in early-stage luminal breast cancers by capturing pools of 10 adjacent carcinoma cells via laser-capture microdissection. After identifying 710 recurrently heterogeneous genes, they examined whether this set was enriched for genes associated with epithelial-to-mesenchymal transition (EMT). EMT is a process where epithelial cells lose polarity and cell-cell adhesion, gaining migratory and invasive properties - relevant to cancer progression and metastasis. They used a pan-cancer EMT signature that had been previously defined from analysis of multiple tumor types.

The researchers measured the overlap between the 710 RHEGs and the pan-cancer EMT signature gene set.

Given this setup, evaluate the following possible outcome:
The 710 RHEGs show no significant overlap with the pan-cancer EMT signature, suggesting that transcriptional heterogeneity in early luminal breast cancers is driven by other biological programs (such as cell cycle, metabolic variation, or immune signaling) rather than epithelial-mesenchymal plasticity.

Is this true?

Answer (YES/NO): NO